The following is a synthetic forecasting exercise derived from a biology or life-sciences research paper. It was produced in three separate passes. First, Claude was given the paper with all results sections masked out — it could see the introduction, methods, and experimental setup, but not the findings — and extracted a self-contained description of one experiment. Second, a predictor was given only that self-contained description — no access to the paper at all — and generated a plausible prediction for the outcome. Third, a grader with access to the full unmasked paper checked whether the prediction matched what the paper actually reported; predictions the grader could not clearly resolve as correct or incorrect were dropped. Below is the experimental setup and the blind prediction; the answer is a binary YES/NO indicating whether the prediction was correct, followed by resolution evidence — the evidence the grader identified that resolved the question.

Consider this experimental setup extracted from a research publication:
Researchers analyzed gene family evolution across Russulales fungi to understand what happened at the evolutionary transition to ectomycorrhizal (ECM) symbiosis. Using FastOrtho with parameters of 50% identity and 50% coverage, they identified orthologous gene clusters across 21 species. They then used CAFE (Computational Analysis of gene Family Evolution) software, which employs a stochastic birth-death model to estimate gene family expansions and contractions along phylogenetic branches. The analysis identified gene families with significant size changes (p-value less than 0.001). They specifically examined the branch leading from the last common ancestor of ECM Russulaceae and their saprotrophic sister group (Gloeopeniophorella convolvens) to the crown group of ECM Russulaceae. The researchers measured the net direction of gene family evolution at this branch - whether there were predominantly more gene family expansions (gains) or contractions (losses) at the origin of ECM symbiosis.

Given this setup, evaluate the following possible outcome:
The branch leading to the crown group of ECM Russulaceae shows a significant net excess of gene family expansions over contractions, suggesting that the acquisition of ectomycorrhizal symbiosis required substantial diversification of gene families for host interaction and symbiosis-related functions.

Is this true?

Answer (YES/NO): NO